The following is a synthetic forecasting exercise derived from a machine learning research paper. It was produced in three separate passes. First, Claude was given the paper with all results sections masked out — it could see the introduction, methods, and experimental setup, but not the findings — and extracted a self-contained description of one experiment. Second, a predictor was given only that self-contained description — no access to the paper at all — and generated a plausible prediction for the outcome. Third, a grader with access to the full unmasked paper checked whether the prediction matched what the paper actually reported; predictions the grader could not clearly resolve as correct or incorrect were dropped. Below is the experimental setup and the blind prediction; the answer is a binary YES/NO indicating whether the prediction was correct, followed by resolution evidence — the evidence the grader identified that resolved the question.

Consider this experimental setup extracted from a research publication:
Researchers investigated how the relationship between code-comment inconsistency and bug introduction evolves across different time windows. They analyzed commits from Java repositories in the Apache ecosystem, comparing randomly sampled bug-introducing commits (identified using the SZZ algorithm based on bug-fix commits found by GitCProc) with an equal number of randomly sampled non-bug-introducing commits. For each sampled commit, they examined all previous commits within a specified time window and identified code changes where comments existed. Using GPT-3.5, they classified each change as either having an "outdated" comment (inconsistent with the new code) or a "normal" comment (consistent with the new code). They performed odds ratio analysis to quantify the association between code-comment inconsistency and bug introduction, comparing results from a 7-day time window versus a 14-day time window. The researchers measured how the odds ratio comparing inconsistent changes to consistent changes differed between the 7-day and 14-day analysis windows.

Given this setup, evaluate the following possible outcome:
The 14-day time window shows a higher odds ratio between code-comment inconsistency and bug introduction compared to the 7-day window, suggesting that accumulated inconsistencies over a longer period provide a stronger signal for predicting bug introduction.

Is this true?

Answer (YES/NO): NO